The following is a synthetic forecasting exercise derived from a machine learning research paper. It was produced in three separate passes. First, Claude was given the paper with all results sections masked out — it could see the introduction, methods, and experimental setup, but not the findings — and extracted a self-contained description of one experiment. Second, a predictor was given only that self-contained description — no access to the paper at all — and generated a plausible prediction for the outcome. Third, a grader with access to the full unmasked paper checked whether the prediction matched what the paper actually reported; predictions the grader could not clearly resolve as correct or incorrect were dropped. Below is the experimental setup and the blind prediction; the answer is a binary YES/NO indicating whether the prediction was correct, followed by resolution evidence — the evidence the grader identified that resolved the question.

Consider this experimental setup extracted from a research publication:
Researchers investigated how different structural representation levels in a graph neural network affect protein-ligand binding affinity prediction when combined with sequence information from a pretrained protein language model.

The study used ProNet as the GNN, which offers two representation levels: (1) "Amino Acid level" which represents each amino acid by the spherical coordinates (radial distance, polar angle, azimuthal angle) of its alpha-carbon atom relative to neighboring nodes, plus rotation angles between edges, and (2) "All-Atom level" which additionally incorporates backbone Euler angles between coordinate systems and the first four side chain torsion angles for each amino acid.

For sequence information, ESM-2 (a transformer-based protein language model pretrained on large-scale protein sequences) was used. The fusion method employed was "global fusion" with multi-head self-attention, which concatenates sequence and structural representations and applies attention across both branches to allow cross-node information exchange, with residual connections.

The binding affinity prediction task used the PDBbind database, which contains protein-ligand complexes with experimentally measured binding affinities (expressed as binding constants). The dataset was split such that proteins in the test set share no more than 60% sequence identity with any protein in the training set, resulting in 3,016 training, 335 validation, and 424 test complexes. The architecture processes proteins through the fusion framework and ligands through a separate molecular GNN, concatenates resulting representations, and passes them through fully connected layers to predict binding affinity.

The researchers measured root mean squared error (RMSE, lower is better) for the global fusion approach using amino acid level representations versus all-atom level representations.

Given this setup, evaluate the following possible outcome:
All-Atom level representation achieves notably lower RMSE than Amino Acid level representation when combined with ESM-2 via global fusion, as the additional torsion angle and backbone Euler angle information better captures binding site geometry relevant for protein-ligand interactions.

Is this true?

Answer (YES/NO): NO